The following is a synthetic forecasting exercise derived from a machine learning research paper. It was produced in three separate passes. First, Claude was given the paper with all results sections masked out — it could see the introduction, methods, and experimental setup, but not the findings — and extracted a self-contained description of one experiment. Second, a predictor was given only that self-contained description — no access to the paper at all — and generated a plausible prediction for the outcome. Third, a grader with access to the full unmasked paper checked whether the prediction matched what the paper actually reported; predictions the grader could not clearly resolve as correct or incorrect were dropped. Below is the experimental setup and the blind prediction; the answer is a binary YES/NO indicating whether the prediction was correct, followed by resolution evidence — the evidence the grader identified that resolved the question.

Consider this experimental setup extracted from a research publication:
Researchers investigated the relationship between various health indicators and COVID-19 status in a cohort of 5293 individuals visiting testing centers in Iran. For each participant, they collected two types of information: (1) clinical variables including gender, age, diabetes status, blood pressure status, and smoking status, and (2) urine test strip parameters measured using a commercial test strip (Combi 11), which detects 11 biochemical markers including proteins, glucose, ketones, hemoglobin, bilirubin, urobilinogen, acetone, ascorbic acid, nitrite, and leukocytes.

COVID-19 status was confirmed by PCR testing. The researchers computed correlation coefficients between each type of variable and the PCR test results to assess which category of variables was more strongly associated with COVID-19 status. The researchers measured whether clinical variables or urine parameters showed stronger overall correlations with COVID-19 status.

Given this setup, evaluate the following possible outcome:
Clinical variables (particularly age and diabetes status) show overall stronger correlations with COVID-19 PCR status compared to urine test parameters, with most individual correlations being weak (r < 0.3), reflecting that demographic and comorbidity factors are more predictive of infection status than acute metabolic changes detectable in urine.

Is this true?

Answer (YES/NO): NO